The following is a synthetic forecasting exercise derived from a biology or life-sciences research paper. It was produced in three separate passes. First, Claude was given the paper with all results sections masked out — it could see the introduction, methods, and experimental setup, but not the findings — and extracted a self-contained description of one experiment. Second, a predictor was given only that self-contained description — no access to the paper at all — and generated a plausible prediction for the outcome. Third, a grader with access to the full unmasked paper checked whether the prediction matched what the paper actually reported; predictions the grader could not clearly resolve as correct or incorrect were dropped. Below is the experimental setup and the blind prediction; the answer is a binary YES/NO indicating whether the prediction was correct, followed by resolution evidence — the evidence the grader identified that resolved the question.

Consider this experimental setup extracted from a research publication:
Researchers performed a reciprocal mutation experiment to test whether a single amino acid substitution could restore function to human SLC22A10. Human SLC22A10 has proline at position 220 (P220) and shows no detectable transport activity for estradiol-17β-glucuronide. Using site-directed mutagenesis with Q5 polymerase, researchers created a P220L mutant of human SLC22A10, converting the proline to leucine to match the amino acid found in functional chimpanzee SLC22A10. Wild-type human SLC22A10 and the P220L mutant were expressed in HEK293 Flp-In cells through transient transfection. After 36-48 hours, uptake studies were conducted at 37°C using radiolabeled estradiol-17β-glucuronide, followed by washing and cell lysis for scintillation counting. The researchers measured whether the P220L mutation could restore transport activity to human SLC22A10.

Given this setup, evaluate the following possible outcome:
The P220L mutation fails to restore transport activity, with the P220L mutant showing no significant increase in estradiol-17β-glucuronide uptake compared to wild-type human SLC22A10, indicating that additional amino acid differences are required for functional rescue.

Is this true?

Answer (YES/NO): NO